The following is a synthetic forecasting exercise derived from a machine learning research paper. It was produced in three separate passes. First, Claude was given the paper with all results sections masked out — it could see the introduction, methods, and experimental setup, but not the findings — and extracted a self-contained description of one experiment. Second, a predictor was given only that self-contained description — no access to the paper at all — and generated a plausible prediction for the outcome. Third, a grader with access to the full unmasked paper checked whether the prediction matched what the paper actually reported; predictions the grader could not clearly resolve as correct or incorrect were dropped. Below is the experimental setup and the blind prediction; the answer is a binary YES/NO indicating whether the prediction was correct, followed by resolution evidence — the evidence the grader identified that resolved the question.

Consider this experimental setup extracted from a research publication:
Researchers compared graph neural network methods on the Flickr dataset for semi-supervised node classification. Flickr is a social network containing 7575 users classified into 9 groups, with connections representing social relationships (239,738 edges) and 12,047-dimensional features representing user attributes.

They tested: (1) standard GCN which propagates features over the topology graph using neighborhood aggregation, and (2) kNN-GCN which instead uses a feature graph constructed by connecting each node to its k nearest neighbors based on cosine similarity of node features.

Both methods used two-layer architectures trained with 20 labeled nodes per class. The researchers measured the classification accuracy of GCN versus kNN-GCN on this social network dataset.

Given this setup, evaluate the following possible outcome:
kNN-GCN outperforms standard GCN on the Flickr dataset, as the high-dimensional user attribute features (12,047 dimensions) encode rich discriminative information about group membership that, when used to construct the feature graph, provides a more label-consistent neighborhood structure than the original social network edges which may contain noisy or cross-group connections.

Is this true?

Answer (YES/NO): YES